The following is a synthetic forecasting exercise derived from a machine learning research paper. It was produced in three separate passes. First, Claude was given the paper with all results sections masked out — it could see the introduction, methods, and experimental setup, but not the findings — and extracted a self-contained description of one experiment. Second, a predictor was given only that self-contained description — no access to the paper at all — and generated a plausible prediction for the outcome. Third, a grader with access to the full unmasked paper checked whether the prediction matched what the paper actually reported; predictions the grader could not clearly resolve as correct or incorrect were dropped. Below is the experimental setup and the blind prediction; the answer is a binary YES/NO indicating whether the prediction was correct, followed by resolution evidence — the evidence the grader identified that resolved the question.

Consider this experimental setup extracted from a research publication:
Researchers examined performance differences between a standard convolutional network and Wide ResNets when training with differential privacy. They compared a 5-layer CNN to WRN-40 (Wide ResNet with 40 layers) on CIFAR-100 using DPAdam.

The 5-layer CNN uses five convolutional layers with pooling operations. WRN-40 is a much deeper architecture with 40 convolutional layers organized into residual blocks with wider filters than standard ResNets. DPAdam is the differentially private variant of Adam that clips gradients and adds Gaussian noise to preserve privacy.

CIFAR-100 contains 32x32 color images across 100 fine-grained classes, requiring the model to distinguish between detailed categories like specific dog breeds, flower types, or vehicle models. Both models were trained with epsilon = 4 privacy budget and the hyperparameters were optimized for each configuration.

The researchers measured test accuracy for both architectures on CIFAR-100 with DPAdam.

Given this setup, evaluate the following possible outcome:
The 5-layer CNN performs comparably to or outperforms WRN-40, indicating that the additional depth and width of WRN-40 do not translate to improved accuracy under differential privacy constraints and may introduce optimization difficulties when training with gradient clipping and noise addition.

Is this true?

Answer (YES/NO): YES